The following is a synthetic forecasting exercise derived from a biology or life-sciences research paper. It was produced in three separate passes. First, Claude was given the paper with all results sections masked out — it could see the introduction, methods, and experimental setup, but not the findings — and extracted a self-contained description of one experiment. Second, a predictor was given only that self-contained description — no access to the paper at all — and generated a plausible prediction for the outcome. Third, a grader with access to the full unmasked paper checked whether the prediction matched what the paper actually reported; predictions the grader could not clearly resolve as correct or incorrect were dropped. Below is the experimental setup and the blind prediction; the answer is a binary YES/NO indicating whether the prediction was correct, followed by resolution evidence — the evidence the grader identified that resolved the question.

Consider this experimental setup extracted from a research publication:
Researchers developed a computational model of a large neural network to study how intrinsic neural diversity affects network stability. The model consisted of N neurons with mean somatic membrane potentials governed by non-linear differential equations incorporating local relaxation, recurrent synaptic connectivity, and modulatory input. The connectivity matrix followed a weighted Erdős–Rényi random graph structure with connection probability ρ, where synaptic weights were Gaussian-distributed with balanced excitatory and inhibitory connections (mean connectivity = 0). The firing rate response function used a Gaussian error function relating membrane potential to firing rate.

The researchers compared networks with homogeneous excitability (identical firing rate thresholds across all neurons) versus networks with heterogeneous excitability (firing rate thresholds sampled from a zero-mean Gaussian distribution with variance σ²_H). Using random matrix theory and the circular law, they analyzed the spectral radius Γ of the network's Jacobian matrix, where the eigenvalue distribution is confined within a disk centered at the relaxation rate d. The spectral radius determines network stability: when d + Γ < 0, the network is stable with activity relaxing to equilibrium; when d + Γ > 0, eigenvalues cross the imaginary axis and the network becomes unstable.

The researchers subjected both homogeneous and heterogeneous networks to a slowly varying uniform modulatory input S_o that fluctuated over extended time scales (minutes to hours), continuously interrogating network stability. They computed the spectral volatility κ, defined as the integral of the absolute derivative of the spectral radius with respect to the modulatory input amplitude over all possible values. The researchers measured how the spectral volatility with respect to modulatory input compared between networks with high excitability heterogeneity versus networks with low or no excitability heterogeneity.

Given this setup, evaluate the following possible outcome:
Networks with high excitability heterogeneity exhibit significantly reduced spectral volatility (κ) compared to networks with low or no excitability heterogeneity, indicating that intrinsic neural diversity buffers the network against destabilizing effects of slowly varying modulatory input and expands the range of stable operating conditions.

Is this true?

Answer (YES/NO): YES